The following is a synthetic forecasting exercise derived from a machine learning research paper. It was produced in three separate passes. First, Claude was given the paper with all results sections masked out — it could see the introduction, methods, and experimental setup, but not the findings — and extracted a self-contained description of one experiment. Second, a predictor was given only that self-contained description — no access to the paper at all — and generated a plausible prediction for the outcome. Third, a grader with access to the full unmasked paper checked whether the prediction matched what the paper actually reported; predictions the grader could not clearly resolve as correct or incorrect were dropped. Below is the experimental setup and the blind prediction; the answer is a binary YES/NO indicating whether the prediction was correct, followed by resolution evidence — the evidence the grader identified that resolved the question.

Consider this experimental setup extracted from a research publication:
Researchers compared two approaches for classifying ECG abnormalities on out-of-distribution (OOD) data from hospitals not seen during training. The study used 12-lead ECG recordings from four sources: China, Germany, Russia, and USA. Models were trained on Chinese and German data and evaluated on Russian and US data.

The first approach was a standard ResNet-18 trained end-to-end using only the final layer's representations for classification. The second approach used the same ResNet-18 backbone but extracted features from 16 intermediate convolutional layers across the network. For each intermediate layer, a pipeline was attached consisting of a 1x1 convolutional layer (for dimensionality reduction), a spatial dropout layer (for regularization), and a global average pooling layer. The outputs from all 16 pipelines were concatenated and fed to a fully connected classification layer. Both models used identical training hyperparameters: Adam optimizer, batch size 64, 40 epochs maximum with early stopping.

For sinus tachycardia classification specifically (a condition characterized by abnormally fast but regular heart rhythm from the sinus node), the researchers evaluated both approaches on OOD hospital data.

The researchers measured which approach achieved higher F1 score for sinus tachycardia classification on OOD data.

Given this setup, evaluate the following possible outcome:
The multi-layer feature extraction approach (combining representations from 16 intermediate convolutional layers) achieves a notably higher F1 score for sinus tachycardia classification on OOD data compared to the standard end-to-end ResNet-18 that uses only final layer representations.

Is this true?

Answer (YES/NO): NO